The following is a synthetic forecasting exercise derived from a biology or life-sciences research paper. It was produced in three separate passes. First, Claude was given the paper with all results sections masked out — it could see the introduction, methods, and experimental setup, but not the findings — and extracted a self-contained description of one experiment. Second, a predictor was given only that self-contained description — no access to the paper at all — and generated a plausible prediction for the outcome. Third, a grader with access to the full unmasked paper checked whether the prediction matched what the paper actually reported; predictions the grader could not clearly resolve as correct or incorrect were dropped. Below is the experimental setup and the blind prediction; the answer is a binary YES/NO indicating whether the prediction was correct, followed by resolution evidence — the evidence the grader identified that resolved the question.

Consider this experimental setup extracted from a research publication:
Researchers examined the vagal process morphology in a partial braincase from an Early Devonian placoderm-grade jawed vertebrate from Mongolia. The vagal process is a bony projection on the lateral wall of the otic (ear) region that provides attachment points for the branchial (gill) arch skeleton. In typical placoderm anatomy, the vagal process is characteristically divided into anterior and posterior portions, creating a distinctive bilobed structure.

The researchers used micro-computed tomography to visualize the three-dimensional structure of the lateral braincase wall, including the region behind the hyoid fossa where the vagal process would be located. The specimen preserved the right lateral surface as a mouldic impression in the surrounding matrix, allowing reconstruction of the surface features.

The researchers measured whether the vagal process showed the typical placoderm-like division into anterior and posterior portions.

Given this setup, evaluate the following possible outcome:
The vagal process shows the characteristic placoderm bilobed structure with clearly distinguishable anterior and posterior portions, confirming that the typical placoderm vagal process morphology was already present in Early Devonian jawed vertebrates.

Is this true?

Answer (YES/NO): NO